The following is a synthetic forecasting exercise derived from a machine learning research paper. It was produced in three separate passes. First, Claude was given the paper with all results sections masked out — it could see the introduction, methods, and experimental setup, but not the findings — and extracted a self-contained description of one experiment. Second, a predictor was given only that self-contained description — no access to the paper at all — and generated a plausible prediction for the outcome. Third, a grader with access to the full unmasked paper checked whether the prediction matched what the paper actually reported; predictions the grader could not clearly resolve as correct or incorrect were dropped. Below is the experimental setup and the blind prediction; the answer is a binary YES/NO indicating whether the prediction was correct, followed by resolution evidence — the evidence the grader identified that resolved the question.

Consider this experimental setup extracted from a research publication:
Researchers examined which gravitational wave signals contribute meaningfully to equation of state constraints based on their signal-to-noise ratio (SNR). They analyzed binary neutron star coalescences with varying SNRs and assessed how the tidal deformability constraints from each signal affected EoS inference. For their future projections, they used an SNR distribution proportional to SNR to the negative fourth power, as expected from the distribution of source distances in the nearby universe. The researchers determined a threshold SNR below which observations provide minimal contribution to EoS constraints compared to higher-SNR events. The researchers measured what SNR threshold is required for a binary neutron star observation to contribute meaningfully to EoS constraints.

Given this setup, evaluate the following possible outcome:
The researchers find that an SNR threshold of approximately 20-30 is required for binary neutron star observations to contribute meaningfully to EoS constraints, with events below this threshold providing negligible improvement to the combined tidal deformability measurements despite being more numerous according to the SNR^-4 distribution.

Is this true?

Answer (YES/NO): YES